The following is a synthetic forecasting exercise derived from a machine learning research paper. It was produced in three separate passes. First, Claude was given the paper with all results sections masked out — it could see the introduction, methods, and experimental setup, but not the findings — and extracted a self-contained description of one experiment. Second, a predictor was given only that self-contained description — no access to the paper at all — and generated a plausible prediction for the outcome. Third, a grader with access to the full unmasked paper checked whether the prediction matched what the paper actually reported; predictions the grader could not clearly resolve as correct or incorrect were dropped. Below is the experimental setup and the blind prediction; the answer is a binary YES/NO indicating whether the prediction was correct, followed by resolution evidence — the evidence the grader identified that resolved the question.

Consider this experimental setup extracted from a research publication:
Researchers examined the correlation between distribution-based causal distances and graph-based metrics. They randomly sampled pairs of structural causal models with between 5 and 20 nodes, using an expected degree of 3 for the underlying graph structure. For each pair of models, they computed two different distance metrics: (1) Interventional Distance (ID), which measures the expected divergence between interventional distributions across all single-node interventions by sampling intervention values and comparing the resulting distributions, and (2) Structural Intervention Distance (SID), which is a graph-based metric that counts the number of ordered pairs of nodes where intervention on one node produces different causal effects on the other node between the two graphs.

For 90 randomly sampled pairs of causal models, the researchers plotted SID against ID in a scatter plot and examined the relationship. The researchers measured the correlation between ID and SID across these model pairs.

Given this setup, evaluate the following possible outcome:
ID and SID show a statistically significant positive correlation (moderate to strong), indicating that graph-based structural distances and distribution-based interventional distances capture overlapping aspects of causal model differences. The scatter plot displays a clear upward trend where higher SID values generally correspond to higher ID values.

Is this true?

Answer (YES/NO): NO